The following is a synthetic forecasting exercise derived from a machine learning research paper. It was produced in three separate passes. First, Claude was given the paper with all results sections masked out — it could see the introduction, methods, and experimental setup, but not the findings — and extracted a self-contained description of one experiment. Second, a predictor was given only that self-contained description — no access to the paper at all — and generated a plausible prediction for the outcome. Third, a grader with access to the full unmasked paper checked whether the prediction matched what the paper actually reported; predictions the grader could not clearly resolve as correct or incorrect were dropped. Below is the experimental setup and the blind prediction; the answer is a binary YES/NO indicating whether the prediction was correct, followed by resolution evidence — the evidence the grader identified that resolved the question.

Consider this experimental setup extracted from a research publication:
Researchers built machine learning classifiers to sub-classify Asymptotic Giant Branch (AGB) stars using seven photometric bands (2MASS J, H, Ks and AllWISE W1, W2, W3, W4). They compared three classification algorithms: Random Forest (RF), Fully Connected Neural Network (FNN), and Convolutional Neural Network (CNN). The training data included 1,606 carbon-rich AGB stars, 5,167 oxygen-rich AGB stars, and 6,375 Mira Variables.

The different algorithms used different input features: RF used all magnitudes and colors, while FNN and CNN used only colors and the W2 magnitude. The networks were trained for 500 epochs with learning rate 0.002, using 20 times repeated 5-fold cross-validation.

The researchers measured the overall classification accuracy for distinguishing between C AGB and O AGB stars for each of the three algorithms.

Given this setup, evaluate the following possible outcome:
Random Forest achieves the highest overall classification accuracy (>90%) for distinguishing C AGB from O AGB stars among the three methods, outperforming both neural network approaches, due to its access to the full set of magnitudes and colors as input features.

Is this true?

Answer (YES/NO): YES